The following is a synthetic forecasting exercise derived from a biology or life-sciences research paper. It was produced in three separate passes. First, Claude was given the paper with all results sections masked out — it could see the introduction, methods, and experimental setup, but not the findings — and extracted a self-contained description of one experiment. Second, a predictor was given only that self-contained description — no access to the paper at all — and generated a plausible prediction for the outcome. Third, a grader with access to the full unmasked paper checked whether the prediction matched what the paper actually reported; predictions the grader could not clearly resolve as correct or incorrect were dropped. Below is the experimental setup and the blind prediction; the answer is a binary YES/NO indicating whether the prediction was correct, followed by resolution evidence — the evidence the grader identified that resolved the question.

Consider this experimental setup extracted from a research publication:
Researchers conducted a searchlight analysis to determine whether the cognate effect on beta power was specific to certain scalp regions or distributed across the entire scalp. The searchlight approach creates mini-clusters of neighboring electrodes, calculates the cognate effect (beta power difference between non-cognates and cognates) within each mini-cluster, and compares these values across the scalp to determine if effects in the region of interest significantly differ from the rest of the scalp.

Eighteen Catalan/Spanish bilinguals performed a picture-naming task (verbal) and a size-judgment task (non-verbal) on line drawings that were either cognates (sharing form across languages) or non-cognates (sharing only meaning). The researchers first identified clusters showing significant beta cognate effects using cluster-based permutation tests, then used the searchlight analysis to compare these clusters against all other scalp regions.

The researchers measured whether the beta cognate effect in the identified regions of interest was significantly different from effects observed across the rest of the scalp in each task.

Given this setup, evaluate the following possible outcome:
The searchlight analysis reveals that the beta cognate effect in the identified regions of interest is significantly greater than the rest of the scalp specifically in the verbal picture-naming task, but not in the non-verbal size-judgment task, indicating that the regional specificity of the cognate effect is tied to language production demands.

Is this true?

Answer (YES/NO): NO